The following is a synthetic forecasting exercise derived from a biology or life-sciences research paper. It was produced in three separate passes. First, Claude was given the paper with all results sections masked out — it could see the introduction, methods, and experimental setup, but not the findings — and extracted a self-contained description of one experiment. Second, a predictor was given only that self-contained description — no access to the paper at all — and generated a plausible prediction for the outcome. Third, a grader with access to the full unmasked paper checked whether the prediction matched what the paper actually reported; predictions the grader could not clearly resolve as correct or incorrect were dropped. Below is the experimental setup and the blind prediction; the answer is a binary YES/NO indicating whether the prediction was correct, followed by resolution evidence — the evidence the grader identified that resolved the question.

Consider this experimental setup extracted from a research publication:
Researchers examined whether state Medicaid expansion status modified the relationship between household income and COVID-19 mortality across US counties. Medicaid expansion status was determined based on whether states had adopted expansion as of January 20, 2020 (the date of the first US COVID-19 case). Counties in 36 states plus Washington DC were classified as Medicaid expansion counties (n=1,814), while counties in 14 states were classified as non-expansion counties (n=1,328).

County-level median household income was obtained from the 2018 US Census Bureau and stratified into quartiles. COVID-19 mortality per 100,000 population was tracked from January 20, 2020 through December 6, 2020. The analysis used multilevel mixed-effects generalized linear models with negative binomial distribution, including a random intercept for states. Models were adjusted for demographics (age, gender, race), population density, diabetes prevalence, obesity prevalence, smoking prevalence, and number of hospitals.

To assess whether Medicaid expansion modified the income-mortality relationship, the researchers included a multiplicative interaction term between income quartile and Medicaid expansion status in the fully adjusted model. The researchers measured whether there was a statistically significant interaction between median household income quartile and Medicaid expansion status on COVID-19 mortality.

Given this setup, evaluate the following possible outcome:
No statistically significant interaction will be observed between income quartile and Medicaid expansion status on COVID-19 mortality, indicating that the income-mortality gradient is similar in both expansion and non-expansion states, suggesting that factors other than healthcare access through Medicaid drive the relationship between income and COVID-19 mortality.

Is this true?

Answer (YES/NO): NO